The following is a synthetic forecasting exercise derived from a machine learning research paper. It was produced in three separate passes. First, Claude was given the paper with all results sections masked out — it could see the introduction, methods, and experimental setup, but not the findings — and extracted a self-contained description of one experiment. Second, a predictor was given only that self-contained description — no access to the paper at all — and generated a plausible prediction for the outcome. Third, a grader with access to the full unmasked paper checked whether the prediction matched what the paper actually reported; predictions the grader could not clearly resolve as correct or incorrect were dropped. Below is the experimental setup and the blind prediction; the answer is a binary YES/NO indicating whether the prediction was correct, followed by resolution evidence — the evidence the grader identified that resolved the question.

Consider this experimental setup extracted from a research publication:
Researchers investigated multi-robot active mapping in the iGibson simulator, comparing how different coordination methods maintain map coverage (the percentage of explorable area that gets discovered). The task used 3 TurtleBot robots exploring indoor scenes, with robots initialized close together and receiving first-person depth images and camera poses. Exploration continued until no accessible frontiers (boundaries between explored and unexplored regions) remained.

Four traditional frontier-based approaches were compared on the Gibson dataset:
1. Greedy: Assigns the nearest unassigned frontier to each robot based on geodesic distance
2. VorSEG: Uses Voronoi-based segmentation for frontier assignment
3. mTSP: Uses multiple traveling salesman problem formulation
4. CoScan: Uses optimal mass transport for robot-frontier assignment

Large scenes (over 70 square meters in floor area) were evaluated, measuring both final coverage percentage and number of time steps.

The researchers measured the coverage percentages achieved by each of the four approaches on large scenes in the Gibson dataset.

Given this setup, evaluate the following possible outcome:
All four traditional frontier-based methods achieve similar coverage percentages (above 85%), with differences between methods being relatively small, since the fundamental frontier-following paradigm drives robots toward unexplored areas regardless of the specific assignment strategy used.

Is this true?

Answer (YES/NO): YES